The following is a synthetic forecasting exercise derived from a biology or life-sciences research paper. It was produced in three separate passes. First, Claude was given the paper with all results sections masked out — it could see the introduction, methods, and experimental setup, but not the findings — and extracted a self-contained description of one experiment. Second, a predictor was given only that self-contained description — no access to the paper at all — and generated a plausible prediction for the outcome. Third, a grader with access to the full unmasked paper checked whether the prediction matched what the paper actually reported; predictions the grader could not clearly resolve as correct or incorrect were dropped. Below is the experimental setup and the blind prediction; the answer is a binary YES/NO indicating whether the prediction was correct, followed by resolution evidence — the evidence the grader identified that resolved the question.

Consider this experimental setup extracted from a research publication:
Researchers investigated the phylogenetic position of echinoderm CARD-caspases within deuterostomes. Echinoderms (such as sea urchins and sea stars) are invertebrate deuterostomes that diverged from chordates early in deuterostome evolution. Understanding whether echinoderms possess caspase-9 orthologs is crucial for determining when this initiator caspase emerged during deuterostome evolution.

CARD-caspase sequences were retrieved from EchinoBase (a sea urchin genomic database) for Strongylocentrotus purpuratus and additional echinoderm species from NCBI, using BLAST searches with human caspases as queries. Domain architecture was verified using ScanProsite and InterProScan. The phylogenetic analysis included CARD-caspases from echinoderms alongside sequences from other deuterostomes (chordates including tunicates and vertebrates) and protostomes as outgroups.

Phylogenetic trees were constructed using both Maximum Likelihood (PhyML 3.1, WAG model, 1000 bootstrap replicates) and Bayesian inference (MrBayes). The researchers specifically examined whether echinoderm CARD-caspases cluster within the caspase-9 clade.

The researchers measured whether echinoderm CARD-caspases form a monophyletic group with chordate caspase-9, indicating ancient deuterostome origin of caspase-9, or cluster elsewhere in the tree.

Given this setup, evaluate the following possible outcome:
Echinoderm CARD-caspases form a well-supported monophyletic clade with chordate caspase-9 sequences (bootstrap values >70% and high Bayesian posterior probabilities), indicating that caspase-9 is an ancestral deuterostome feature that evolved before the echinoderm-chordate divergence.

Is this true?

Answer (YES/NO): YES